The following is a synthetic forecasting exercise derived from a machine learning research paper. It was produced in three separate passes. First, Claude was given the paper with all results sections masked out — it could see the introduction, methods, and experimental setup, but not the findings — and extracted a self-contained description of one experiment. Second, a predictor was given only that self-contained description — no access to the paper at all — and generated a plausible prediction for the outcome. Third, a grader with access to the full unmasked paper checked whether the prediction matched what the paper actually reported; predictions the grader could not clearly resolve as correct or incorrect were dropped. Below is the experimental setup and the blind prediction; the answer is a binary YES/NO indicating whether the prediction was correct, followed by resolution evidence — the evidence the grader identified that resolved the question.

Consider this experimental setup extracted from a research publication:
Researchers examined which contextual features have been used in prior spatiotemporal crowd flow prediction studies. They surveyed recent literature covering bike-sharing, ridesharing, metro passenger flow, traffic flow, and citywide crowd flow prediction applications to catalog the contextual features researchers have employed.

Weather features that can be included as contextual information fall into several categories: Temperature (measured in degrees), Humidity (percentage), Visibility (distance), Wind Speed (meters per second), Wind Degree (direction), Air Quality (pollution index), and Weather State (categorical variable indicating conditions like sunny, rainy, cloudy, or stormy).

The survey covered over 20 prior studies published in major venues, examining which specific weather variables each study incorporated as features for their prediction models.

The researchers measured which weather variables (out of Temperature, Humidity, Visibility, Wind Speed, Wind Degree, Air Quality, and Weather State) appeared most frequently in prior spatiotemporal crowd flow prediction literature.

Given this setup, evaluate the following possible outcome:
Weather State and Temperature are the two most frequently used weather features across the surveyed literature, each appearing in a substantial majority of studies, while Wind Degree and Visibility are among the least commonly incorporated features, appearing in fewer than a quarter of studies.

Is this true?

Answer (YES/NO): YES